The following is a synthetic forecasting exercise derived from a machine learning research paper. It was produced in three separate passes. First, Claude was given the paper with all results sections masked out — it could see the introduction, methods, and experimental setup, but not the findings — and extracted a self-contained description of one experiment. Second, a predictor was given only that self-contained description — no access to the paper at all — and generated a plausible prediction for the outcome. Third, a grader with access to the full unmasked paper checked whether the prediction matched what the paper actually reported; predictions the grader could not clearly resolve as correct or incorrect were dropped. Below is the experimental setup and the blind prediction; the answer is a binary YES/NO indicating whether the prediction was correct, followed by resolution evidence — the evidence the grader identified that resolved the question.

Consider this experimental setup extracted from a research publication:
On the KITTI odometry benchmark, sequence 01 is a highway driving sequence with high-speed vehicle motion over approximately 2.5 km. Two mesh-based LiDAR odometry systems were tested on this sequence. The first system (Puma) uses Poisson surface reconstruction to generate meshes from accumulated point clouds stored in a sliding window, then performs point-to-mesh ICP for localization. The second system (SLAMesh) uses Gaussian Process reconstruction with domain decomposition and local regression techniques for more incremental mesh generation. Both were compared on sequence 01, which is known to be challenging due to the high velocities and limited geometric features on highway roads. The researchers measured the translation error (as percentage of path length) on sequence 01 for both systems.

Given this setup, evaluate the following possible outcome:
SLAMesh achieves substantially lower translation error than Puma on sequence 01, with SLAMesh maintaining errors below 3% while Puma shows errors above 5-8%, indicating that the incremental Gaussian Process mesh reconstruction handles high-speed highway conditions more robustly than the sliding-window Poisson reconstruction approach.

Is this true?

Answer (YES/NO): NO